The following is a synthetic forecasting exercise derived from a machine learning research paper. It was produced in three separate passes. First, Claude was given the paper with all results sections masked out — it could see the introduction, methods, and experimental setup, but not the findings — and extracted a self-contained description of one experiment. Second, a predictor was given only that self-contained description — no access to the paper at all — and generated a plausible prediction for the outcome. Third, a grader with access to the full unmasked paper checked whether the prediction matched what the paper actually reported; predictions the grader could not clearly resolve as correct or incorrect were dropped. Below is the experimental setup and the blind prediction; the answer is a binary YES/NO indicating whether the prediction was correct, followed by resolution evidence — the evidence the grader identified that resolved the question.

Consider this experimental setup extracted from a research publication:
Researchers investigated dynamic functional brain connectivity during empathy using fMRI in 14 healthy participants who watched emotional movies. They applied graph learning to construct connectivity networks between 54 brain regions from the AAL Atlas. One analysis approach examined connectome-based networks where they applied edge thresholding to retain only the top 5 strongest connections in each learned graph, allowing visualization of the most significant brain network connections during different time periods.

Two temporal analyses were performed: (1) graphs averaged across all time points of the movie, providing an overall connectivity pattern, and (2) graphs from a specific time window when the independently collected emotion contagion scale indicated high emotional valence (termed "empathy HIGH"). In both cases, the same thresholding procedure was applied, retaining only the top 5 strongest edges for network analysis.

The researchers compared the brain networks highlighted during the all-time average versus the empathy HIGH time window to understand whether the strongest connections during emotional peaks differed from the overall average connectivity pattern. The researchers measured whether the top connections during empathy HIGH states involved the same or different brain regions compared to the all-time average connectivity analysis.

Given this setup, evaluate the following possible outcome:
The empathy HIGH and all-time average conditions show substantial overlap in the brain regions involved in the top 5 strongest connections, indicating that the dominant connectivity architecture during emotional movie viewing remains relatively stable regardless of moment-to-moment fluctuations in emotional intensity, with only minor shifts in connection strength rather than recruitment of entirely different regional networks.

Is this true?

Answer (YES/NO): NO